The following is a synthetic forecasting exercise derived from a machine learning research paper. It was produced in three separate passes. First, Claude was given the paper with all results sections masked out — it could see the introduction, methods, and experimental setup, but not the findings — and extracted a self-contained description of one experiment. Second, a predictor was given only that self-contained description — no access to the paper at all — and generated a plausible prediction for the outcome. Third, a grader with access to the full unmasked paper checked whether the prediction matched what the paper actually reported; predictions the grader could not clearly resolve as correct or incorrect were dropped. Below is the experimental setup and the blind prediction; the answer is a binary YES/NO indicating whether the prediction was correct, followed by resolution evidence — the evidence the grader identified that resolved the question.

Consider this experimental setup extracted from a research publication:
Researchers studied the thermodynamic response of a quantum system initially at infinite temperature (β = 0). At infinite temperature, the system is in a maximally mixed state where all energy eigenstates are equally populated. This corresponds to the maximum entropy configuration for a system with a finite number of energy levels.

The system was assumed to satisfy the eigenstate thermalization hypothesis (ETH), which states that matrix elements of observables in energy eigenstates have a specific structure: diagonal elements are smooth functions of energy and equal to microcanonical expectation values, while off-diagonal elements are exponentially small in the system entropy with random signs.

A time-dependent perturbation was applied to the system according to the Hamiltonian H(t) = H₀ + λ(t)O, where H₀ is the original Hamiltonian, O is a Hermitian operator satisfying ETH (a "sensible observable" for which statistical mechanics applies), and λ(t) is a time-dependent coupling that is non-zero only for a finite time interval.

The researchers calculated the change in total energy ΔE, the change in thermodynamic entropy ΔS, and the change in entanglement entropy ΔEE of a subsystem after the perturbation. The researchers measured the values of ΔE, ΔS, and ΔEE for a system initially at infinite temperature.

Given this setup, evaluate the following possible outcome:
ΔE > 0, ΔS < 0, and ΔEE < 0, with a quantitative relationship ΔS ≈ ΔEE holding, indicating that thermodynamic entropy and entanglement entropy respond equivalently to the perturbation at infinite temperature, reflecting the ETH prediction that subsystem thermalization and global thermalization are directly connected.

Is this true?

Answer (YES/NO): NO